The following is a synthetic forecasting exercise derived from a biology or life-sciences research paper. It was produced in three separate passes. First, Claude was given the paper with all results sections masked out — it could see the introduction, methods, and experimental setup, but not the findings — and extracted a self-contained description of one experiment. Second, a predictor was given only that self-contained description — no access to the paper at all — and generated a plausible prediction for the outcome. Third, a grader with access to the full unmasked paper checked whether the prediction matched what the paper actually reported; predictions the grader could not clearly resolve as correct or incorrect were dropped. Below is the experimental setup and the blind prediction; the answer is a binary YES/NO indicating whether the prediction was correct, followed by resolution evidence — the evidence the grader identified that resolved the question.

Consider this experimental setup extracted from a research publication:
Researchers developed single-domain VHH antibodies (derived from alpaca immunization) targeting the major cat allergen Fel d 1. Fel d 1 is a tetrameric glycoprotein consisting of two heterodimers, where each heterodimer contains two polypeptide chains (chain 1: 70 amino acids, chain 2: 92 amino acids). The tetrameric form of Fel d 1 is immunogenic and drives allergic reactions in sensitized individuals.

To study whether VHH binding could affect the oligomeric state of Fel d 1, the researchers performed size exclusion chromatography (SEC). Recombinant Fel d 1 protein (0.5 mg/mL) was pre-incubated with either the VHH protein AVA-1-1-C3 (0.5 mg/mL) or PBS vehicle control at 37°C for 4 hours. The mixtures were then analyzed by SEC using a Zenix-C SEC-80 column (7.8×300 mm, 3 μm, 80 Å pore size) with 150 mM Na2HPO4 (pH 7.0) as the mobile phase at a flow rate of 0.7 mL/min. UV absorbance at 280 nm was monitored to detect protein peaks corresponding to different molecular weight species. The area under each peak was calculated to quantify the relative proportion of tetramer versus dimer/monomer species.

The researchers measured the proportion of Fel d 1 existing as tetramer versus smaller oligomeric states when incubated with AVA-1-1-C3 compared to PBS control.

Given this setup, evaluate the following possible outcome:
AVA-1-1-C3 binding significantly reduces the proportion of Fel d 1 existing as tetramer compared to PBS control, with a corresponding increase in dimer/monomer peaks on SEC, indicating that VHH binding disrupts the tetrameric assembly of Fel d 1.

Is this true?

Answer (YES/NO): YES